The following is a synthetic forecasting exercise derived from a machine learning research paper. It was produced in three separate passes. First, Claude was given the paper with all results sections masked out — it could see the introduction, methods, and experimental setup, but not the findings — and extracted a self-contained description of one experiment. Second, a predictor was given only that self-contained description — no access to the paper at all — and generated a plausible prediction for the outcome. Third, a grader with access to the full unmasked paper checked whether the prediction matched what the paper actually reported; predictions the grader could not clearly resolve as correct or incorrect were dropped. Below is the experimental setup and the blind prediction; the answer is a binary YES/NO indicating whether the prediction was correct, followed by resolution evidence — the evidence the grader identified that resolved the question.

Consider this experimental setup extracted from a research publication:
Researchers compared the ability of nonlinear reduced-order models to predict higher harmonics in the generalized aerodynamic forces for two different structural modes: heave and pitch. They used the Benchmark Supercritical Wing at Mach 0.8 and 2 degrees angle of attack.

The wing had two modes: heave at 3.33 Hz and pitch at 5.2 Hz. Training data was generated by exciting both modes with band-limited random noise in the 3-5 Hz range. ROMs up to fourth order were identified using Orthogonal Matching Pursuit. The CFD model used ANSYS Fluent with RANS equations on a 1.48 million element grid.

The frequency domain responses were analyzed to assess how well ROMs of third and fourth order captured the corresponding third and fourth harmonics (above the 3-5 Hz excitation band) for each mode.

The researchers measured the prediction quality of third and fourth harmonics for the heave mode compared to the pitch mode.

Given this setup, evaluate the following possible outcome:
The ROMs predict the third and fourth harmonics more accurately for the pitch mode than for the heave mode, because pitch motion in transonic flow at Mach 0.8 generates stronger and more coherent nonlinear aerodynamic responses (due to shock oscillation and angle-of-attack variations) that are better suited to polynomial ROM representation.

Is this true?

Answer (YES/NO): NO